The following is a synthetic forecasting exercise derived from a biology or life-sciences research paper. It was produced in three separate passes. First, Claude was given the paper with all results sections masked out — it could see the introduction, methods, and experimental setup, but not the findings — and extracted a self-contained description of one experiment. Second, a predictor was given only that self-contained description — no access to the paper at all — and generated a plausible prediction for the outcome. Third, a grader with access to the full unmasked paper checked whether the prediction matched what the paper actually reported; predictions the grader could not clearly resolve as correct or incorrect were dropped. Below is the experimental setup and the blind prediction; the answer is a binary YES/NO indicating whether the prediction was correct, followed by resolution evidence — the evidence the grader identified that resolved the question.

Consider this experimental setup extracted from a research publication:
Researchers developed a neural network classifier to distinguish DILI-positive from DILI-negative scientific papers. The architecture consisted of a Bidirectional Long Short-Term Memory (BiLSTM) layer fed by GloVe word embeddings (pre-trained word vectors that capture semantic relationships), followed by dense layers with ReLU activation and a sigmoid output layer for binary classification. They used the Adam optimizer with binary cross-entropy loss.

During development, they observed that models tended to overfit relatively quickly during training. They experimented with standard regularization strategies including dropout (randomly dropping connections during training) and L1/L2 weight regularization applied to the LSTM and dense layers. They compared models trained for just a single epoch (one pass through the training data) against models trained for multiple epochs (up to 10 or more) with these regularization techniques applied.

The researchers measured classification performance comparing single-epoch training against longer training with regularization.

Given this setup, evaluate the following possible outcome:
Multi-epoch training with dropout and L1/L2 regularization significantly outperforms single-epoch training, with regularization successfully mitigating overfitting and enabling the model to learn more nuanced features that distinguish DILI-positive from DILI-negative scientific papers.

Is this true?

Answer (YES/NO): NO